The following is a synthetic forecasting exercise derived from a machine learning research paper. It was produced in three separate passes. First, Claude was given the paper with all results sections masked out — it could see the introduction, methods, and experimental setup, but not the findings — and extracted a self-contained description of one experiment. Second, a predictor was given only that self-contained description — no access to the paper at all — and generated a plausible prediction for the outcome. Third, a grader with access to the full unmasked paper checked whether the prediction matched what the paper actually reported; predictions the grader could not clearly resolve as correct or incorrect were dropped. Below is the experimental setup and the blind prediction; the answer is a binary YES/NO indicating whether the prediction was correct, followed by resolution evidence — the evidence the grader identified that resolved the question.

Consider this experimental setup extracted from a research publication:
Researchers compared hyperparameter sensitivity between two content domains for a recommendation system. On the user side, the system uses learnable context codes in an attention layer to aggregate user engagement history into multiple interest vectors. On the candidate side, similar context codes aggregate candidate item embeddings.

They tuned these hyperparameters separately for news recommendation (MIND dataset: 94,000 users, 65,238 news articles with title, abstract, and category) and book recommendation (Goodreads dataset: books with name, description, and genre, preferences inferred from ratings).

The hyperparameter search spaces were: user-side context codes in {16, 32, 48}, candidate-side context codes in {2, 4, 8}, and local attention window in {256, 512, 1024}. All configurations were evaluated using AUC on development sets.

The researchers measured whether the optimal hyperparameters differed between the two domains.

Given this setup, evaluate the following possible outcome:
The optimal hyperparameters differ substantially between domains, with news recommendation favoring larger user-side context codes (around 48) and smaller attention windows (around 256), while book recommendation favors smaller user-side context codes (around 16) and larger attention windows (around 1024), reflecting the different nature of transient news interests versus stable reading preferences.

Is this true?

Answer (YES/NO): NO